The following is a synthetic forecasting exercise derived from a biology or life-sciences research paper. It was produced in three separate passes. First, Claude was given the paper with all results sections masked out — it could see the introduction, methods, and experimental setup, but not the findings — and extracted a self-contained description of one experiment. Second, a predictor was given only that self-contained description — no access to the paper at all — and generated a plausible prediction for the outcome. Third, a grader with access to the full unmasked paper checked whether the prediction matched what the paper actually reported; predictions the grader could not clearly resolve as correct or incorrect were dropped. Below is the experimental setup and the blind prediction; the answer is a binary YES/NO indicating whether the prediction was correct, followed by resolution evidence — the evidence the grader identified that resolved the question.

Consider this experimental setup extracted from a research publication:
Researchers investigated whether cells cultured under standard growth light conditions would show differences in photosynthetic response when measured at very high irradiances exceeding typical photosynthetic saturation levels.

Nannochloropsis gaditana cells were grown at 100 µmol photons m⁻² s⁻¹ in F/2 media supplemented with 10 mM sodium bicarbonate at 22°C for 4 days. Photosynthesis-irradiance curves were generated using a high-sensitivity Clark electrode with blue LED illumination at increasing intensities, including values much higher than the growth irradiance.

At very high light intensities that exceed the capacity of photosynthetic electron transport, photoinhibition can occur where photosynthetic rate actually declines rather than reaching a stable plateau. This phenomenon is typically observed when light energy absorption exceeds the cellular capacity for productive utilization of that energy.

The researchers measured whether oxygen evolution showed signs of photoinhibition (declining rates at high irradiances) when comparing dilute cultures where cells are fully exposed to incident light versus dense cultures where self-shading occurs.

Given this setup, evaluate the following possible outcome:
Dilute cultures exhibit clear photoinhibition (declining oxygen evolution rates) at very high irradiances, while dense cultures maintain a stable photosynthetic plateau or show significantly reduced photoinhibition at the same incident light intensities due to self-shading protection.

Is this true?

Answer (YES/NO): NO